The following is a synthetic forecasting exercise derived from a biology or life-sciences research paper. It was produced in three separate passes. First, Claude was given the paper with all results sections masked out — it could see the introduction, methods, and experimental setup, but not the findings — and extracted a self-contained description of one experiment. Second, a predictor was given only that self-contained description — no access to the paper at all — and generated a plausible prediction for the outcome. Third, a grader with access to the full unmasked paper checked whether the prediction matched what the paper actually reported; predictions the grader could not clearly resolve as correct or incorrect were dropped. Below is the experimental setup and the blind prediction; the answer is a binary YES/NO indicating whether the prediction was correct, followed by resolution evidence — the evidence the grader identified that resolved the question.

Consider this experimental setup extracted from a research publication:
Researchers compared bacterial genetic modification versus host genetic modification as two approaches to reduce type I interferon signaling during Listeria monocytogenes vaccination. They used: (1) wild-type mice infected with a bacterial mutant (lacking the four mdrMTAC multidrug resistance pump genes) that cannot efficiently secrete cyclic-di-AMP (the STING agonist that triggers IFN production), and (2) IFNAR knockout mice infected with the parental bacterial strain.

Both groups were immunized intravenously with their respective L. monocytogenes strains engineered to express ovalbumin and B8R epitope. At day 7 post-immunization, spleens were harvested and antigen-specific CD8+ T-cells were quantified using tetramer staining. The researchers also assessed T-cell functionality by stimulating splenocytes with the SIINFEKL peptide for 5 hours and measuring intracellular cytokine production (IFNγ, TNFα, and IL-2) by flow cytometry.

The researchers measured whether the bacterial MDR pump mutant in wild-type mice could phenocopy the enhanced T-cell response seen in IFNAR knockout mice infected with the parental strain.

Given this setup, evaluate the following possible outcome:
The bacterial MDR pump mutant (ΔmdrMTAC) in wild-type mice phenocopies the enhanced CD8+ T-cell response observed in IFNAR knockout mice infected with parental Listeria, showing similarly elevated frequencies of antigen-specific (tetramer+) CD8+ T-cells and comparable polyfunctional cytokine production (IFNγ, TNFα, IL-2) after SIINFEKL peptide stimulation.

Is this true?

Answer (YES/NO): NO